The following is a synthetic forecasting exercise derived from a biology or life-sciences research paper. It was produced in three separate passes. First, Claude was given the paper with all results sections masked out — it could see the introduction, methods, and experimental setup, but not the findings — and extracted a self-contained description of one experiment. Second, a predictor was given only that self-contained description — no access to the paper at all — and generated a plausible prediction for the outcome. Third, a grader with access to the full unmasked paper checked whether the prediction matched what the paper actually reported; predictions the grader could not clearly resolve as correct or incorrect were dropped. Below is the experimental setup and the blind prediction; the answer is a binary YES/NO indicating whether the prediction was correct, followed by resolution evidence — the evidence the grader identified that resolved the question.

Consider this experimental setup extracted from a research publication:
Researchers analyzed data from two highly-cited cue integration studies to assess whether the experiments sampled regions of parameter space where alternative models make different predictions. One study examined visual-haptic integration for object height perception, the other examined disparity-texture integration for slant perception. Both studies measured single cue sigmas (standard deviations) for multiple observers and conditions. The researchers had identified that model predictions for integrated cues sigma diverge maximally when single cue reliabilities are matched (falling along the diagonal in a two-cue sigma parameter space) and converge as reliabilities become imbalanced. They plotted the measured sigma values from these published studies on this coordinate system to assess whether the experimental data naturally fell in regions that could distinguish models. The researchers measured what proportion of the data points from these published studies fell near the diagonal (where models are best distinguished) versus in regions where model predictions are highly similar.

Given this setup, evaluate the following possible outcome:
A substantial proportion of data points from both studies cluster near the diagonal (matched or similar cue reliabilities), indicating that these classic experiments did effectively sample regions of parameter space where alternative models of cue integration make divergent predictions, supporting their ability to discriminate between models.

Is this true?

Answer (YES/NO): NO